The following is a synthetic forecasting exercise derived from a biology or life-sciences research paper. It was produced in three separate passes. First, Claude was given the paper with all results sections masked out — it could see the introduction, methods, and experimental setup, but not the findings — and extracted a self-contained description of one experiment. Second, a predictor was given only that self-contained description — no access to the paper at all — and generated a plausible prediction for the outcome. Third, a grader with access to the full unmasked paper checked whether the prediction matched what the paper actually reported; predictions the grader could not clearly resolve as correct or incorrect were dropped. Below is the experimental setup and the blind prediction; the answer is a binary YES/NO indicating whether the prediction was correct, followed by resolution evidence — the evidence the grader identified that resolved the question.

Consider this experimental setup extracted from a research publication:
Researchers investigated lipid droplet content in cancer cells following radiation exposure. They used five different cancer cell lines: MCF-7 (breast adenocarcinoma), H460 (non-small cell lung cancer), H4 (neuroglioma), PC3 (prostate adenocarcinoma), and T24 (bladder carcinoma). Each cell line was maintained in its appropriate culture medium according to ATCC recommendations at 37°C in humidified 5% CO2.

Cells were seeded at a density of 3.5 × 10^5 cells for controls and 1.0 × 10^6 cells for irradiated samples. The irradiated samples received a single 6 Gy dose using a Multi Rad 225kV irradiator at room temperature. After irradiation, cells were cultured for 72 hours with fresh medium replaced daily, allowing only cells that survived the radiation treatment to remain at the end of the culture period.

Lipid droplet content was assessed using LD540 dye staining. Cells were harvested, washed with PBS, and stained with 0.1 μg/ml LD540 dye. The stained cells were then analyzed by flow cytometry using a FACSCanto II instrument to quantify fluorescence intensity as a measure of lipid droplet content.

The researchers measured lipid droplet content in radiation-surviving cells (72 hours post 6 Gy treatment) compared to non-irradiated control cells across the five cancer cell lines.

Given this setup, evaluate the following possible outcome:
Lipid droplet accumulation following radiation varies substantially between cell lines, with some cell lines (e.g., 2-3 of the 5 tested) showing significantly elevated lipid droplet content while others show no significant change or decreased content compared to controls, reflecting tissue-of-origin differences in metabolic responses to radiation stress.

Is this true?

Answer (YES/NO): NO